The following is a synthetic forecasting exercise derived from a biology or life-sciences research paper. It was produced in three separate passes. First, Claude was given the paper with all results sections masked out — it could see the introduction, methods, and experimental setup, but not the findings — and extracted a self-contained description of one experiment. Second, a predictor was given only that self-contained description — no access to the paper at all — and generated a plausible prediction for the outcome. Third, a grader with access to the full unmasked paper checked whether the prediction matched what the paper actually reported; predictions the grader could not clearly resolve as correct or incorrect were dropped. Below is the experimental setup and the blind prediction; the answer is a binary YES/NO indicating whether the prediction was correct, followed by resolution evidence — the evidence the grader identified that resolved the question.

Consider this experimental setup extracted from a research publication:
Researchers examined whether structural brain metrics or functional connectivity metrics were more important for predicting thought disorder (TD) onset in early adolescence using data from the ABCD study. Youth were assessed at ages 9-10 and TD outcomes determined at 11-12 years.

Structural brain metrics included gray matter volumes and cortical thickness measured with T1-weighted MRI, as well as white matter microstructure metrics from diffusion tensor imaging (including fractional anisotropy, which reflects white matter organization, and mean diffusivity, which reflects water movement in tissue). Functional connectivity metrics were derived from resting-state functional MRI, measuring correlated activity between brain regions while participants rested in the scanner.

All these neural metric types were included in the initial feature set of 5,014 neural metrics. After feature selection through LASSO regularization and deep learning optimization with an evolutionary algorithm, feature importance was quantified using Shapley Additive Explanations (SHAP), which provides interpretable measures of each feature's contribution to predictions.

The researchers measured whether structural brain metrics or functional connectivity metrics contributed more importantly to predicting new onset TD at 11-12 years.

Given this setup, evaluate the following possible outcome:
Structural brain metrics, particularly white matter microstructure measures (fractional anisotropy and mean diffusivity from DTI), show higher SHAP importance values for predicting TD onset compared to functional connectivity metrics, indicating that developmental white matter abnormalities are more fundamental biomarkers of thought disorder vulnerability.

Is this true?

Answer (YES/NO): NO